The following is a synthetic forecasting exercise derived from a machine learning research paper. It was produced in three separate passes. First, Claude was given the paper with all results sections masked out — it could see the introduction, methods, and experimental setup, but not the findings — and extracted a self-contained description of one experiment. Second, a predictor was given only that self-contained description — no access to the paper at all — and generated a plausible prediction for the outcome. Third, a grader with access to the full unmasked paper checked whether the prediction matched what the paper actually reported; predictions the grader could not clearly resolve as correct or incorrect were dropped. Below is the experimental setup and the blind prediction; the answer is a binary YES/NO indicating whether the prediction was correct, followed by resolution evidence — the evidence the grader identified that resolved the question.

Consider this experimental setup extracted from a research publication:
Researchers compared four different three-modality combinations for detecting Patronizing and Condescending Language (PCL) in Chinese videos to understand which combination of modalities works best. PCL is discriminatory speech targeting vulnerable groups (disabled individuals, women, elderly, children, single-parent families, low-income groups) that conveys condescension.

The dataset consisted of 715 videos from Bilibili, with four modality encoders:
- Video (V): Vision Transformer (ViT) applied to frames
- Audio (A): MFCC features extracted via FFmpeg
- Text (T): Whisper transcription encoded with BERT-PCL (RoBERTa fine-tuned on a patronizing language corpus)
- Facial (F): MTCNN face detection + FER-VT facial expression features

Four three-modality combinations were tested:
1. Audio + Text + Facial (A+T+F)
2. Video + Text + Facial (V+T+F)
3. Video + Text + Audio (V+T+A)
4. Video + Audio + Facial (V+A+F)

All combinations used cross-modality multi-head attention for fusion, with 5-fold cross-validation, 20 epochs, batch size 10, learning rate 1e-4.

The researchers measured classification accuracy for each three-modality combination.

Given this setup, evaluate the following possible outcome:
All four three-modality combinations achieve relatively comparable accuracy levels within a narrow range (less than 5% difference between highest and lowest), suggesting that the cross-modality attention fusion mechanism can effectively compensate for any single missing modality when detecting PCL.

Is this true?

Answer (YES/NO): YES